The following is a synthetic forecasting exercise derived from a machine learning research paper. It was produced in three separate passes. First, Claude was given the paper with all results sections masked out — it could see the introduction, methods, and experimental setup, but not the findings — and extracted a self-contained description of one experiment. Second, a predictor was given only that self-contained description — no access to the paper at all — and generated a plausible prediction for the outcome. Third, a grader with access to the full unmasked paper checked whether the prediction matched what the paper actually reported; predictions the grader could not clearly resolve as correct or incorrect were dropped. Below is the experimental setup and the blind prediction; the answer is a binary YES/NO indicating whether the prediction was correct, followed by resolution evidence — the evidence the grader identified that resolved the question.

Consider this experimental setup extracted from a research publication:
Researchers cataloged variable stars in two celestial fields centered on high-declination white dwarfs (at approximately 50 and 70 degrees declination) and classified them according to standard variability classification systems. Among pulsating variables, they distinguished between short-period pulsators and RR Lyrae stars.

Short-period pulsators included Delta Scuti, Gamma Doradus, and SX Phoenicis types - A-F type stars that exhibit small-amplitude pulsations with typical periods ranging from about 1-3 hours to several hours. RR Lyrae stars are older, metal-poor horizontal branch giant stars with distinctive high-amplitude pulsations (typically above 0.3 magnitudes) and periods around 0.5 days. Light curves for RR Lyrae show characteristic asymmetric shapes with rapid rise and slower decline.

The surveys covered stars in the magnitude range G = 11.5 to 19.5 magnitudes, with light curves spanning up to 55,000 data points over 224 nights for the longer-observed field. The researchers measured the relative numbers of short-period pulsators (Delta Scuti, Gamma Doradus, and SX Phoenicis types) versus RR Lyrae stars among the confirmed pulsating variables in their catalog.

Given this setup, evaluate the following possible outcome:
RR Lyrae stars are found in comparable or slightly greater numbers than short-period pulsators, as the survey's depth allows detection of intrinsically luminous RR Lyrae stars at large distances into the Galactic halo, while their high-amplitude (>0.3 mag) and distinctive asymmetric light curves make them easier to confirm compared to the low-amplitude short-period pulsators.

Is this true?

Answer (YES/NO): NO